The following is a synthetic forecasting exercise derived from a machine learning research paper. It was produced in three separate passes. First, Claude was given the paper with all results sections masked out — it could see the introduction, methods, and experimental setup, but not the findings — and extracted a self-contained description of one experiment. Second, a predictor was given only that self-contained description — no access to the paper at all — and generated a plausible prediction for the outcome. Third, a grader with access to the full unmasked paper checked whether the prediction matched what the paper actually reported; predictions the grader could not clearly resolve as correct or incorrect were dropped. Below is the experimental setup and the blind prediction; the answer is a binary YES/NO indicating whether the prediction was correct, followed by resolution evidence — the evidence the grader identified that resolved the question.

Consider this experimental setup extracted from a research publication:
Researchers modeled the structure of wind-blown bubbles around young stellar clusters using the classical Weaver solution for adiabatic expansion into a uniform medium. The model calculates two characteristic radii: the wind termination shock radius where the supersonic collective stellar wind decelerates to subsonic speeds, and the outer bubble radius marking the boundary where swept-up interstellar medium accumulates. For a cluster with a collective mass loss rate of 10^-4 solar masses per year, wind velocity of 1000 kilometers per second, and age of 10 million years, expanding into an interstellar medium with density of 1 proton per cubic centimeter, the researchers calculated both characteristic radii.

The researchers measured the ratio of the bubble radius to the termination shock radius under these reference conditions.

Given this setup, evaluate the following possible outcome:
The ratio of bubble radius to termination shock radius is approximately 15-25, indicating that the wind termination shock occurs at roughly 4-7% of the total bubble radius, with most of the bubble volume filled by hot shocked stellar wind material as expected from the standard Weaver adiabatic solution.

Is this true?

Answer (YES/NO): NO